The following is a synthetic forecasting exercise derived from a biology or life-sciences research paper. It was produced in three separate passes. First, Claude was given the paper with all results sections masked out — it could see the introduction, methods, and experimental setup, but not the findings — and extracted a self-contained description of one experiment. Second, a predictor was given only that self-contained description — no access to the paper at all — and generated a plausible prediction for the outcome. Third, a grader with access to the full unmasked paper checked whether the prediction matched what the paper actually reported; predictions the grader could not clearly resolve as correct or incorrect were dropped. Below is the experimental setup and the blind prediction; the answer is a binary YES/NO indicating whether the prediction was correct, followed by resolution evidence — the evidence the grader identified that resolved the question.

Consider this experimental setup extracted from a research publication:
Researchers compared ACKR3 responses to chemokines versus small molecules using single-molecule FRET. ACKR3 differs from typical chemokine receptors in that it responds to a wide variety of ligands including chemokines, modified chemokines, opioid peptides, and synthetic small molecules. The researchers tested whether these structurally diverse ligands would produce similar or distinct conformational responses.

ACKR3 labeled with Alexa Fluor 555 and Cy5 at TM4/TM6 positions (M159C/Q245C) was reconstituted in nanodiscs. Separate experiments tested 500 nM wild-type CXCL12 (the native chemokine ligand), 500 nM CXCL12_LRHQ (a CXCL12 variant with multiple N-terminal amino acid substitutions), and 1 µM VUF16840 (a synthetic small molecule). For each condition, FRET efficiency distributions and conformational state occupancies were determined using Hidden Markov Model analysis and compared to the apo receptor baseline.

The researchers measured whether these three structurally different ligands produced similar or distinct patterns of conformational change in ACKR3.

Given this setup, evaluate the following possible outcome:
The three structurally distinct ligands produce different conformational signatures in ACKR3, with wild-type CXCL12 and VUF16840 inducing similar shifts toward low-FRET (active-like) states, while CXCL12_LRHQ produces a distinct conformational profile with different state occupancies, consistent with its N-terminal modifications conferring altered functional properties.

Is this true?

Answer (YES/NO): NO